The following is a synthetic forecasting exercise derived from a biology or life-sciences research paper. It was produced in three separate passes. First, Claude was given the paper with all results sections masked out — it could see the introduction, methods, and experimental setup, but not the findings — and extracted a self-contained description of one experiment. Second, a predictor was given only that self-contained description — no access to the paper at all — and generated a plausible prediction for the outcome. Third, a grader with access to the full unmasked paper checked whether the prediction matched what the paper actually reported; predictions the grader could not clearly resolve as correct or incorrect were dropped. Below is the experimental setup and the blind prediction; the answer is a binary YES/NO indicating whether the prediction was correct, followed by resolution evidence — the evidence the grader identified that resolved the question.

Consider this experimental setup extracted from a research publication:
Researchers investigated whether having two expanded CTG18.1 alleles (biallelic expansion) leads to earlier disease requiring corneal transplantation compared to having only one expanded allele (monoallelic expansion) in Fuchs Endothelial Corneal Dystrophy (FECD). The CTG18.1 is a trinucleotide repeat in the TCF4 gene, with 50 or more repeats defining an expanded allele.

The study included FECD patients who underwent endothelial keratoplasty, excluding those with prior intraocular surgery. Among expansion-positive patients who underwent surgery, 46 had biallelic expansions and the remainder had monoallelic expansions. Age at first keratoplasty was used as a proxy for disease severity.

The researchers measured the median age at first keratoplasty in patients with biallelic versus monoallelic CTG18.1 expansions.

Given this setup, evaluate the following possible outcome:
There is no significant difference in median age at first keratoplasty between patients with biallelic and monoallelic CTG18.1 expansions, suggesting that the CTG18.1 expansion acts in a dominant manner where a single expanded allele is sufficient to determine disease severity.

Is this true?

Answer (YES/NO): YES